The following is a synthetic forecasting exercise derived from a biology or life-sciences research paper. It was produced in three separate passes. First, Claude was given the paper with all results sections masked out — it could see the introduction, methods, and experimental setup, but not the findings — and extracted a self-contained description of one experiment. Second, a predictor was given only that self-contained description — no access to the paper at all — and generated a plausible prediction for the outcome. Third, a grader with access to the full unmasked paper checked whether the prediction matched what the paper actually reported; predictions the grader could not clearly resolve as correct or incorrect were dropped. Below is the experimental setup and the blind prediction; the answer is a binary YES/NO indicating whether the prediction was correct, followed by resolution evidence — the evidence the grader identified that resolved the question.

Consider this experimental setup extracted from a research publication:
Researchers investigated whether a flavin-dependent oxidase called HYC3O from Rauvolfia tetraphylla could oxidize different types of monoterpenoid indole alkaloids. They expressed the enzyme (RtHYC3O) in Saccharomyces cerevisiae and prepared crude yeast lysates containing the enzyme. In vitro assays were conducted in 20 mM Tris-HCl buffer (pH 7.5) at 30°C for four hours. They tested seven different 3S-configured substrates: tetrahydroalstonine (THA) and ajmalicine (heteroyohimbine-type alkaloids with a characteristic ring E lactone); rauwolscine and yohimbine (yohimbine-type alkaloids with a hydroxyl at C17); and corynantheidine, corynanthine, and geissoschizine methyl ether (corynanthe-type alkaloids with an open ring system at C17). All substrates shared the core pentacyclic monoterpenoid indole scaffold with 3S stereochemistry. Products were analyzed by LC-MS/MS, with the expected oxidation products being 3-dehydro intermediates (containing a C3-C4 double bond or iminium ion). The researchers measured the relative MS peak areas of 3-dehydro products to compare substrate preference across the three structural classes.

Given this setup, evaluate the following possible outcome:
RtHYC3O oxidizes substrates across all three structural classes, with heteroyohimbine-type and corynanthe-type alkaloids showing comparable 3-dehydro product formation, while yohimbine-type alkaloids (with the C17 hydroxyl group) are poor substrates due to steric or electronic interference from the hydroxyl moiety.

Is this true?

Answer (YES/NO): NO